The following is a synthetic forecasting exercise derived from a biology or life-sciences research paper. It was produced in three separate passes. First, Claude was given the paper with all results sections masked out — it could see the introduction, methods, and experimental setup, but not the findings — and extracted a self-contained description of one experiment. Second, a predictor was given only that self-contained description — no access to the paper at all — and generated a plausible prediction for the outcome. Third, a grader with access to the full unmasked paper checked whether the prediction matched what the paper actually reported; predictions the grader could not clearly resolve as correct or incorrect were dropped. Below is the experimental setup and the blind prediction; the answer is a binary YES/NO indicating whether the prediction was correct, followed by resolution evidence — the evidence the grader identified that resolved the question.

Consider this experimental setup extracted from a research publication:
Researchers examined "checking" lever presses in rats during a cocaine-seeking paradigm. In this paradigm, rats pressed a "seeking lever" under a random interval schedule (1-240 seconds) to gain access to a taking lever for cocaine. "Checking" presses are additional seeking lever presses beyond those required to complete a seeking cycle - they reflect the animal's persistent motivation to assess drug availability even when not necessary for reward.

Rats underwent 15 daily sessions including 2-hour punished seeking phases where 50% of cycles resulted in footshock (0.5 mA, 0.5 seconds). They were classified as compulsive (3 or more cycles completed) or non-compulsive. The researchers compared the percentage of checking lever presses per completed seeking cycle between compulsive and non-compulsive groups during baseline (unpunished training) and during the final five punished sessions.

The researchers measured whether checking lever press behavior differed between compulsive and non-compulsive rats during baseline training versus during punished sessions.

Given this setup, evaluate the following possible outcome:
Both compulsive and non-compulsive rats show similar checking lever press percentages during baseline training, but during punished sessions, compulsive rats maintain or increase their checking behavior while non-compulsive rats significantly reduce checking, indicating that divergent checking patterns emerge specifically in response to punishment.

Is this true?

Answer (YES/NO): YES